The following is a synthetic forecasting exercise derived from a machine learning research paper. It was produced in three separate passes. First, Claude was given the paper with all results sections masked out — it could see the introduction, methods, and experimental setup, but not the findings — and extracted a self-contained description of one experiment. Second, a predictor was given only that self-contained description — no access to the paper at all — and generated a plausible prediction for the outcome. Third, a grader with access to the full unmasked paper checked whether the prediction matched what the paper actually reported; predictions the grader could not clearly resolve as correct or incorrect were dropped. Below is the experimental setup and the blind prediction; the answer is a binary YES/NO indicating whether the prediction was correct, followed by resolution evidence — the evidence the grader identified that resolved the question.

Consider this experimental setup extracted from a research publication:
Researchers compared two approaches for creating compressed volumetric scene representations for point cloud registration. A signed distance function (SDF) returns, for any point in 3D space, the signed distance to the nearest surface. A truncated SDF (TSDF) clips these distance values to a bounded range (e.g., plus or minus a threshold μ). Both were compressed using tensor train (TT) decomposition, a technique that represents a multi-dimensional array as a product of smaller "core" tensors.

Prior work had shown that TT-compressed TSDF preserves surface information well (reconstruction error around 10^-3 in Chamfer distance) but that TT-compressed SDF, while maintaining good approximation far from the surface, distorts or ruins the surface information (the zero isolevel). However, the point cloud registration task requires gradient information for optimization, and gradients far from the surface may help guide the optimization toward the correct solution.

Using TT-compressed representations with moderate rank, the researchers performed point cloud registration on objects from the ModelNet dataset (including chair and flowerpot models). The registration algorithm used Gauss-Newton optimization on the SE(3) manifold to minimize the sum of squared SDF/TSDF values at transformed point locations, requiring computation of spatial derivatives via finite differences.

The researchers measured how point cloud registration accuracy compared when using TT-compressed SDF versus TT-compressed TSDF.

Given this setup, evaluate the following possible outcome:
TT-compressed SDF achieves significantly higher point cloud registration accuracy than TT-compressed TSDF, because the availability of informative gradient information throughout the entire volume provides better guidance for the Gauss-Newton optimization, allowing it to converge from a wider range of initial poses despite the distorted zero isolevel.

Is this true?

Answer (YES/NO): YES